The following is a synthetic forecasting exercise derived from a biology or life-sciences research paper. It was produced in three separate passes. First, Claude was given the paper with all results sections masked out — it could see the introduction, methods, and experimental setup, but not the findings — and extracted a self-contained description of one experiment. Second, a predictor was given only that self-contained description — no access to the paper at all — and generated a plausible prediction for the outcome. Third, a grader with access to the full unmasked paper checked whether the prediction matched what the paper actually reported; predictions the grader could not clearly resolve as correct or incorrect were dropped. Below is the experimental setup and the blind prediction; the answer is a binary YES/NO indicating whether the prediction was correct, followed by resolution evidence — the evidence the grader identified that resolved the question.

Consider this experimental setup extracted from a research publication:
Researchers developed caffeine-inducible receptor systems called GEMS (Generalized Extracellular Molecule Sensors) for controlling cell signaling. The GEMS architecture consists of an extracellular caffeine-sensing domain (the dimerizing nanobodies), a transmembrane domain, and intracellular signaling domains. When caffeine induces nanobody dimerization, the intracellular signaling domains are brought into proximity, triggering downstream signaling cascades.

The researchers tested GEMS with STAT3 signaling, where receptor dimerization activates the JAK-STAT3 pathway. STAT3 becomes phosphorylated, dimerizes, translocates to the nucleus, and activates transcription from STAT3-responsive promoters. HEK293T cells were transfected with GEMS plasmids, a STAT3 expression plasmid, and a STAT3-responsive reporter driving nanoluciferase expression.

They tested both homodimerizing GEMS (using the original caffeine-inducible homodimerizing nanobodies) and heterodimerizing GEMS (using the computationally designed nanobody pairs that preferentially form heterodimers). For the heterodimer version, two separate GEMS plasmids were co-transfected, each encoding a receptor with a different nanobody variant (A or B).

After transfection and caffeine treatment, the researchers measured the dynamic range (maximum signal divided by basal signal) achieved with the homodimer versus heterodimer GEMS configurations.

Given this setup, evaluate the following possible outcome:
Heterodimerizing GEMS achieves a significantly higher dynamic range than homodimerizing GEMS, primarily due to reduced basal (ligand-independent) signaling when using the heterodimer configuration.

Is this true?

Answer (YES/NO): NO